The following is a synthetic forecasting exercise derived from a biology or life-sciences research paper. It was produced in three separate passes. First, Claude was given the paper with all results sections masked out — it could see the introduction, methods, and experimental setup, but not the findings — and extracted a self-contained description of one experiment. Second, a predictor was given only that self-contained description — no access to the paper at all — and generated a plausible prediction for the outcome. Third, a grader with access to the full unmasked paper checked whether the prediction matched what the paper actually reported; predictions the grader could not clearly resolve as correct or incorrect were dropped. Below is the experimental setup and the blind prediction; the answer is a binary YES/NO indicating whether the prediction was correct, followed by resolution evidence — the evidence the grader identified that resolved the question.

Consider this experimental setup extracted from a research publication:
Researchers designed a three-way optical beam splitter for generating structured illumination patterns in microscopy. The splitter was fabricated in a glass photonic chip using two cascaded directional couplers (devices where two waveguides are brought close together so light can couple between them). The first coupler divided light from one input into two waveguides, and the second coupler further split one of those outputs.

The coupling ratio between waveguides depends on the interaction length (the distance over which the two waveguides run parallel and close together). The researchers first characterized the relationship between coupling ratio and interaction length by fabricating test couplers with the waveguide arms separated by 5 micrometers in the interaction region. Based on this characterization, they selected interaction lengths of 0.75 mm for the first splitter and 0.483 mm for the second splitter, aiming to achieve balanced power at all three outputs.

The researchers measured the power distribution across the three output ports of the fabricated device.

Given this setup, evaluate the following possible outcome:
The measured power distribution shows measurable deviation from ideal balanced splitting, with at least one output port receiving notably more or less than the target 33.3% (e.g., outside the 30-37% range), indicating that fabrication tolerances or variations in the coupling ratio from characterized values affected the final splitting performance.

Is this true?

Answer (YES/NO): NO